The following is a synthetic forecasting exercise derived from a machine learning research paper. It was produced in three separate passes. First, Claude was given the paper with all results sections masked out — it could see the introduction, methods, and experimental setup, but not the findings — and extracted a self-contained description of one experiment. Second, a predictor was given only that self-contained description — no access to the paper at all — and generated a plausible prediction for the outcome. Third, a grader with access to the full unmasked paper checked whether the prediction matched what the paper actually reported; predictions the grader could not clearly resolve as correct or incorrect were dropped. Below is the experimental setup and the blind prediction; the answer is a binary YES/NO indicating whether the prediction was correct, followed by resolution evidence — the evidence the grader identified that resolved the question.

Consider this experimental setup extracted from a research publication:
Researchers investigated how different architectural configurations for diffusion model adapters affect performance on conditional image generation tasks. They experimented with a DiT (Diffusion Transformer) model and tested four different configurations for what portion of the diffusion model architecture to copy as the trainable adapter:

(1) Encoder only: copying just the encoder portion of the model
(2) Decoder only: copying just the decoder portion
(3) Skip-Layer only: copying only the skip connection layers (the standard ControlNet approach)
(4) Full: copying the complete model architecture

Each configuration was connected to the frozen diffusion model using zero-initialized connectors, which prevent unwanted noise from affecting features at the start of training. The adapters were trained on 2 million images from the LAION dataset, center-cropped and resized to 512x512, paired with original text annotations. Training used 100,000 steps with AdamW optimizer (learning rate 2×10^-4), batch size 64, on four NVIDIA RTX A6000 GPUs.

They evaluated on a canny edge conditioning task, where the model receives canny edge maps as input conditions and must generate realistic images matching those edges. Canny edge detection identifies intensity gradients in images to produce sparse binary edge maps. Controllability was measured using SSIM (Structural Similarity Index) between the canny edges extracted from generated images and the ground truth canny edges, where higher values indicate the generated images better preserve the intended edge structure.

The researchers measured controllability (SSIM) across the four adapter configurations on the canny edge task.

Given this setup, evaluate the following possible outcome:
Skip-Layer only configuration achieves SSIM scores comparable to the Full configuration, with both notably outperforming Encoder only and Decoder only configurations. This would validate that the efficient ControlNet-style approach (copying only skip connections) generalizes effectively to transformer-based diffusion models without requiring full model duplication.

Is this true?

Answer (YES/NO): NO